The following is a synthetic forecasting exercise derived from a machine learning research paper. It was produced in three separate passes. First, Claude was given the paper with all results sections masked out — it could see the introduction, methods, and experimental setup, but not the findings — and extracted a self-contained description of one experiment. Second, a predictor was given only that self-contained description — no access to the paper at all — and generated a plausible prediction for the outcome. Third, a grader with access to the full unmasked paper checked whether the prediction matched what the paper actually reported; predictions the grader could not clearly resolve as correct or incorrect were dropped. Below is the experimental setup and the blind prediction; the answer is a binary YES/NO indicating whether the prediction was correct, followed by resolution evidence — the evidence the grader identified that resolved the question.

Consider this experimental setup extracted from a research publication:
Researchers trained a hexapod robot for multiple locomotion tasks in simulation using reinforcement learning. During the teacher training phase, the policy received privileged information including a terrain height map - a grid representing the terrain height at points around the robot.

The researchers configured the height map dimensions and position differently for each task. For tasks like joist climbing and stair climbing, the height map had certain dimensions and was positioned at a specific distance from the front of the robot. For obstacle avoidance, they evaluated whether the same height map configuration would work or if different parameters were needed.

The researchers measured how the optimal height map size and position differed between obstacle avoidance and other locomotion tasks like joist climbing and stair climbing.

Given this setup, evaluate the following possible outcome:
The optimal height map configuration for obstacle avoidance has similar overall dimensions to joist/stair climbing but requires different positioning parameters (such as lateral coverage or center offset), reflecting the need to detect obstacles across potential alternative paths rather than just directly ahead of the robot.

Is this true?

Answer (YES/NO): NO